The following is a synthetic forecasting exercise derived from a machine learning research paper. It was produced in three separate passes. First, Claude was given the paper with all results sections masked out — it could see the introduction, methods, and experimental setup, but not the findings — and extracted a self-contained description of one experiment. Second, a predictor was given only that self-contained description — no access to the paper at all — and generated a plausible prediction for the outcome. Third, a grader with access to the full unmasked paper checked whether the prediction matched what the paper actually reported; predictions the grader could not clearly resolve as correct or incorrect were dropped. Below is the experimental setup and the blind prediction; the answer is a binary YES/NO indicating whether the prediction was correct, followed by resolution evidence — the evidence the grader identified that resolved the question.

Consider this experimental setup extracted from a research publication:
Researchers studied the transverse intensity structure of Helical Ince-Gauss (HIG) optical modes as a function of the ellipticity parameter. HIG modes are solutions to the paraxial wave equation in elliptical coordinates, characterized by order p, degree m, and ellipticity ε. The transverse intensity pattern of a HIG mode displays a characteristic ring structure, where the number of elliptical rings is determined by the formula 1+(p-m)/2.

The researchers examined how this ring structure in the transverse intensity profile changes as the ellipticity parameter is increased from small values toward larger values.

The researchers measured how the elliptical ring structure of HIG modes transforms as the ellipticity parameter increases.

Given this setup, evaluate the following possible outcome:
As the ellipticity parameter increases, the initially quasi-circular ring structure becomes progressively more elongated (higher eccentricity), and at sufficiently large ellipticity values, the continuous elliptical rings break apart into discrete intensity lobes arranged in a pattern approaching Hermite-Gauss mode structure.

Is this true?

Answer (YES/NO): NO